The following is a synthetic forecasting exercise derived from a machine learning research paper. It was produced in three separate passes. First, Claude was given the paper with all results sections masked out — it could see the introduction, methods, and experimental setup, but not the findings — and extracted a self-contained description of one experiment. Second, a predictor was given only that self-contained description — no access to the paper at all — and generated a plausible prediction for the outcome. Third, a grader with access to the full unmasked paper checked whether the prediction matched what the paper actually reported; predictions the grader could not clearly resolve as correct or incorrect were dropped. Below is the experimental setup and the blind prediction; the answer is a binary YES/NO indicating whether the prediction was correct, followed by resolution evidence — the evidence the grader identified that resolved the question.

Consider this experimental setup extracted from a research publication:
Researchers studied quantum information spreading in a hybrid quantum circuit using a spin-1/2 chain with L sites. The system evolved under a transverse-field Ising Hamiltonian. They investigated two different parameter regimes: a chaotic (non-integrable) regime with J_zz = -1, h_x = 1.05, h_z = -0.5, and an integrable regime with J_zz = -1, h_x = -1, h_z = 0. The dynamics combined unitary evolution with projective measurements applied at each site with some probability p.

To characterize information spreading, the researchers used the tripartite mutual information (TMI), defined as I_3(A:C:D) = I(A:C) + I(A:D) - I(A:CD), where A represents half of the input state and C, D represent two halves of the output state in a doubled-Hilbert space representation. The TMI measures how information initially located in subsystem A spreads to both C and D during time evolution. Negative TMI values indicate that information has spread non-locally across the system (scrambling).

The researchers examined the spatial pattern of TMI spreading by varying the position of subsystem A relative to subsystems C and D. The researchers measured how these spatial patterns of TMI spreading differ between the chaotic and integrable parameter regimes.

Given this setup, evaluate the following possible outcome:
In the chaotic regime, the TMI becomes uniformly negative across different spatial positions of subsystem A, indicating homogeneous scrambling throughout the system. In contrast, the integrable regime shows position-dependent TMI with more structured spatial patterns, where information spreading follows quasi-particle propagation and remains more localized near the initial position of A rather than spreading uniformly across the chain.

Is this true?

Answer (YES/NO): NO